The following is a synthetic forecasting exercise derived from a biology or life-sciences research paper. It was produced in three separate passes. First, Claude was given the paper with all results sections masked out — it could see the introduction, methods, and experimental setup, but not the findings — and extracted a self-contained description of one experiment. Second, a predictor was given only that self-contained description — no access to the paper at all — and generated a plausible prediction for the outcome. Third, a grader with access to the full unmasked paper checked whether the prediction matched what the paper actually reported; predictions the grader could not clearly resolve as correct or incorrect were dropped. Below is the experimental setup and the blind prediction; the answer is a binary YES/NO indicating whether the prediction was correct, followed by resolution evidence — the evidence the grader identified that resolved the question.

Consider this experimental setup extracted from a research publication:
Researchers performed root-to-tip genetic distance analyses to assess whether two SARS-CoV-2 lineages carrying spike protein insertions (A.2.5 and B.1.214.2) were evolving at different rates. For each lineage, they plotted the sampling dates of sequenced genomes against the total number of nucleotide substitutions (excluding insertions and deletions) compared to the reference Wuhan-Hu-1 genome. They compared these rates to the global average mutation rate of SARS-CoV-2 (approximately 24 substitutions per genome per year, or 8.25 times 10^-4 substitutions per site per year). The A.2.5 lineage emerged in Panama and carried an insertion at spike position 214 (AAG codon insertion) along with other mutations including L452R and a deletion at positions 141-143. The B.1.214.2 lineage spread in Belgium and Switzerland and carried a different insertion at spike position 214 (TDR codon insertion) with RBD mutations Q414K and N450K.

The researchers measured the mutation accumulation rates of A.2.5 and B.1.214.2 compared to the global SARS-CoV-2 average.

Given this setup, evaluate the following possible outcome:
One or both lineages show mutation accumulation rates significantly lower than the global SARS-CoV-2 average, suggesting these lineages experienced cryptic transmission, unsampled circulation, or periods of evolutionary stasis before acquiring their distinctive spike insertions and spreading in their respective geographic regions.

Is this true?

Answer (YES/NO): NO